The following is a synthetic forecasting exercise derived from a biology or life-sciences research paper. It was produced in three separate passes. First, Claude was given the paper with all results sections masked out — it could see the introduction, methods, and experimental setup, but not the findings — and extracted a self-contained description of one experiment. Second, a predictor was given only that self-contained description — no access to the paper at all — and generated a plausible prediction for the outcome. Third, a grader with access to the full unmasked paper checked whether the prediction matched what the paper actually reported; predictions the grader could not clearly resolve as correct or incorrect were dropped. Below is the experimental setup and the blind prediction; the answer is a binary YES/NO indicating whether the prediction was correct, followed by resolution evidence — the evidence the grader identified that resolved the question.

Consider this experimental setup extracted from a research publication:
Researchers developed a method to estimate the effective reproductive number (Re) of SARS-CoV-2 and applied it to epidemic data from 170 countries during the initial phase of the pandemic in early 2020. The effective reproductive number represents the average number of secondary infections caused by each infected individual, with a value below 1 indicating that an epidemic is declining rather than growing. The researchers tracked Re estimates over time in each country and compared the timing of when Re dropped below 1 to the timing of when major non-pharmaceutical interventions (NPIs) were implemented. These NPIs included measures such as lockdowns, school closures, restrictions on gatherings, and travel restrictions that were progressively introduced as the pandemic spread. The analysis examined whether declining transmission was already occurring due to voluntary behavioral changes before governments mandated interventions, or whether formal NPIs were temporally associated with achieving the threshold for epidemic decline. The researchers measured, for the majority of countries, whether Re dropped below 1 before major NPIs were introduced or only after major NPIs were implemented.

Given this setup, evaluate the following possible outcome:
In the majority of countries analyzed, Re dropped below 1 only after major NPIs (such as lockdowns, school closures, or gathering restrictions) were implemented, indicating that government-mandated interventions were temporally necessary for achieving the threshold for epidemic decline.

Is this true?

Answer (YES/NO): YES